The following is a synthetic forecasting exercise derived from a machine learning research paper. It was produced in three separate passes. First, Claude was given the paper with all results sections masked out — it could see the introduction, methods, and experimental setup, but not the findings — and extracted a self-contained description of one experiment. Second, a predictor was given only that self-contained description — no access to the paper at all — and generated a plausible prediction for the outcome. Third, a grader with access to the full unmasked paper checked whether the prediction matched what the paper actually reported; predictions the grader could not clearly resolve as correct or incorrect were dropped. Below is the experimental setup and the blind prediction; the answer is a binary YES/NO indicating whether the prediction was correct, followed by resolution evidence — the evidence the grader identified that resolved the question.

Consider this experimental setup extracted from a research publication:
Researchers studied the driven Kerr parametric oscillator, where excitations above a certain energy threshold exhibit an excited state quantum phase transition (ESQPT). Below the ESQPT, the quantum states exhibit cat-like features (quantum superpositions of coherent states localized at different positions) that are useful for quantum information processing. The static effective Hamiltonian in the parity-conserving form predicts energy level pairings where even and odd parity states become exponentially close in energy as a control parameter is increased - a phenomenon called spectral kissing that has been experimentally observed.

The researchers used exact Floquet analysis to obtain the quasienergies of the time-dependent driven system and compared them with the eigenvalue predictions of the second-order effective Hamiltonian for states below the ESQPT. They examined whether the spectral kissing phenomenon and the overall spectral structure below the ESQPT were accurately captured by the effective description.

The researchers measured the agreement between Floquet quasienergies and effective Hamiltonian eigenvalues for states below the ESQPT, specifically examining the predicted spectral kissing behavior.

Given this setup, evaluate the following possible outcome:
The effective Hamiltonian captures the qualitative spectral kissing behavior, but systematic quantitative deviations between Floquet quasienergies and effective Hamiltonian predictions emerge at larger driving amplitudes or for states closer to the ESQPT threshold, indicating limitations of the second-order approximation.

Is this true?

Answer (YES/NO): YES